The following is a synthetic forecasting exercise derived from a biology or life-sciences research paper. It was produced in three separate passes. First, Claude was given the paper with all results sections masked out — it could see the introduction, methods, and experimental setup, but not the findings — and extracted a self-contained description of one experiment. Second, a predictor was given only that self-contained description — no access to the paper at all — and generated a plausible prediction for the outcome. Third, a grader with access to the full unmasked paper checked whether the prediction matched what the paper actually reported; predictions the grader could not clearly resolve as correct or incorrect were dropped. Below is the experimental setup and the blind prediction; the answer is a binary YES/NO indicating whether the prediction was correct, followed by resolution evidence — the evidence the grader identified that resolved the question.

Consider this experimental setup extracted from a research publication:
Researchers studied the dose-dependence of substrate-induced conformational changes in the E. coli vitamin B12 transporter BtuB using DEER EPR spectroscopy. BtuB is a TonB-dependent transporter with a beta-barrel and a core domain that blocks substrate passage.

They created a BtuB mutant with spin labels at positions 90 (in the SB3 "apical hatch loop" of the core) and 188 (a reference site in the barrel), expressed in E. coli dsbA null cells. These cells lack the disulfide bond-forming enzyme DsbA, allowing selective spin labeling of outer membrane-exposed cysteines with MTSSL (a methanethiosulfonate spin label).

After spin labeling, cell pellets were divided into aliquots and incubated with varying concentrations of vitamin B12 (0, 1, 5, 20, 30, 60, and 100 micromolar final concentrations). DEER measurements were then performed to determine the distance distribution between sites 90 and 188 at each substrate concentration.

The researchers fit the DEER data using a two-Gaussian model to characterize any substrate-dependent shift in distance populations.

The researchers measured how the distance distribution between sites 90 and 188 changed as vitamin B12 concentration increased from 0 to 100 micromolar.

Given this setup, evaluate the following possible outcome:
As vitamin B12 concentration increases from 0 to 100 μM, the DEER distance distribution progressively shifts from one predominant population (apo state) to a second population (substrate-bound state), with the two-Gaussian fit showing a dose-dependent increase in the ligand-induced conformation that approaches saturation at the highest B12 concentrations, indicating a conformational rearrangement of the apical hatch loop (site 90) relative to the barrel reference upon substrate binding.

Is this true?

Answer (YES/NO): YES